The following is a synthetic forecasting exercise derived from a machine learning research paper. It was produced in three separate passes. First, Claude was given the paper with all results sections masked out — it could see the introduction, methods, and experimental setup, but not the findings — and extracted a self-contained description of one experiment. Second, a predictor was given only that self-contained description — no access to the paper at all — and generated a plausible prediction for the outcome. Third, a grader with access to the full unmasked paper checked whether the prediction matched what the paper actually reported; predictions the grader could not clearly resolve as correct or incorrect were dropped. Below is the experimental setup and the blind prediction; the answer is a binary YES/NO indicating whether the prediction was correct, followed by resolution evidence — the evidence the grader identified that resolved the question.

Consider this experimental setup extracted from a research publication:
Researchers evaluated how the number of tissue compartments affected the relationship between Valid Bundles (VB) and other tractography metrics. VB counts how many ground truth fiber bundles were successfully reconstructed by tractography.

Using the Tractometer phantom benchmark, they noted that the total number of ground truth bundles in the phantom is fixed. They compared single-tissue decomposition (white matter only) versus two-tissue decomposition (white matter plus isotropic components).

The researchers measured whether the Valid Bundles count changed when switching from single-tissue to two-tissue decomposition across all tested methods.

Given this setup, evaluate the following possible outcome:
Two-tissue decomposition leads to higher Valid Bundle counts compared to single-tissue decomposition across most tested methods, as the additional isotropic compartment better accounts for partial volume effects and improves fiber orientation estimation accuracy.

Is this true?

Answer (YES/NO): NO